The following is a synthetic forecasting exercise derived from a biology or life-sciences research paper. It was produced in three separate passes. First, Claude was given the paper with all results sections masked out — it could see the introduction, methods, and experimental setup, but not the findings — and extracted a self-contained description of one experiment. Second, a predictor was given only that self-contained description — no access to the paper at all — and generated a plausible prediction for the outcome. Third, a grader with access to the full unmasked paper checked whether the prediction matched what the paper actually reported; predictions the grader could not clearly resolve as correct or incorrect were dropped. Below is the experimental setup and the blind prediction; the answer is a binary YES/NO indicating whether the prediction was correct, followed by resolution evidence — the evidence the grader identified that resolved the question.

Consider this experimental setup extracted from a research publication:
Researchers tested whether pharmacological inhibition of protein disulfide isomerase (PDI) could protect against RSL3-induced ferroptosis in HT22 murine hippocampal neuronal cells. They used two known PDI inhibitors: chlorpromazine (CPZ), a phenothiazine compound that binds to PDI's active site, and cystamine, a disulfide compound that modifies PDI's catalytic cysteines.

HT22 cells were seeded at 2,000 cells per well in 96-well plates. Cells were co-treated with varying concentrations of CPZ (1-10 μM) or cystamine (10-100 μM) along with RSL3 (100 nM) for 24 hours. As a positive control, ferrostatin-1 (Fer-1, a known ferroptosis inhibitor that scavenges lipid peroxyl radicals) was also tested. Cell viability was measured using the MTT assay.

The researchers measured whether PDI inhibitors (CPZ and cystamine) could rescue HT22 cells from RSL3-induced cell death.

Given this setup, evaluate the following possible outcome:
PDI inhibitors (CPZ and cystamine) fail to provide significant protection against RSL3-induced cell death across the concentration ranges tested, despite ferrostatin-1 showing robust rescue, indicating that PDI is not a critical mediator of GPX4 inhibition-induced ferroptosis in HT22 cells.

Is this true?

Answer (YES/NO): NO